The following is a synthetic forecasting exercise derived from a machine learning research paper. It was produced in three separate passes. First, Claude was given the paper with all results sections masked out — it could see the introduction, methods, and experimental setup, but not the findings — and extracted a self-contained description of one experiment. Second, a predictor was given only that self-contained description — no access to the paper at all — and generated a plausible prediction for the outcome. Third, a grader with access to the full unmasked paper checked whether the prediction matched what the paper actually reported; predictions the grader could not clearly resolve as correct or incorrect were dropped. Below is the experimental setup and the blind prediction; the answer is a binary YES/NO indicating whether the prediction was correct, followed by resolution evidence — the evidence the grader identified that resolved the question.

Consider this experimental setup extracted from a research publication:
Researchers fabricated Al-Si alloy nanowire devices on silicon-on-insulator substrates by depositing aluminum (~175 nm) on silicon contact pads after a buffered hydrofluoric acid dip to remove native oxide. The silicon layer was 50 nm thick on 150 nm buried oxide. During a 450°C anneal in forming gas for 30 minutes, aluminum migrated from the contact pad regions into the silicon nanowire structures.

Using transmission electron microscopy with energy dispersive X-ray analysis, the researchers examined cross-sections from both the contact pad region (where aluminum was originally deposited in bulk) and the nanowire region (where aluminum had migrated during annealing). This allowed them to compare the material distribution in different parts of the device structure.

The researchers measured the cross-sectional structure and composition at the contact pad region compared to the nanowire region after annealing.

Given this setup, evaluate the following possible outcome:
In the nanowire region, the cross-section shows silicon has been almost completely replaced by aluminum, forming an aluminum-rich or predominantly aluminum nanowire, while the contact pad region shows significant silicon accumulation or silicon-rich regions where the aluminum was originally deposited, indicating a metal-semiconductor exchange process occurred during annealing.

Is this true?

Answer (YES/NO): NO